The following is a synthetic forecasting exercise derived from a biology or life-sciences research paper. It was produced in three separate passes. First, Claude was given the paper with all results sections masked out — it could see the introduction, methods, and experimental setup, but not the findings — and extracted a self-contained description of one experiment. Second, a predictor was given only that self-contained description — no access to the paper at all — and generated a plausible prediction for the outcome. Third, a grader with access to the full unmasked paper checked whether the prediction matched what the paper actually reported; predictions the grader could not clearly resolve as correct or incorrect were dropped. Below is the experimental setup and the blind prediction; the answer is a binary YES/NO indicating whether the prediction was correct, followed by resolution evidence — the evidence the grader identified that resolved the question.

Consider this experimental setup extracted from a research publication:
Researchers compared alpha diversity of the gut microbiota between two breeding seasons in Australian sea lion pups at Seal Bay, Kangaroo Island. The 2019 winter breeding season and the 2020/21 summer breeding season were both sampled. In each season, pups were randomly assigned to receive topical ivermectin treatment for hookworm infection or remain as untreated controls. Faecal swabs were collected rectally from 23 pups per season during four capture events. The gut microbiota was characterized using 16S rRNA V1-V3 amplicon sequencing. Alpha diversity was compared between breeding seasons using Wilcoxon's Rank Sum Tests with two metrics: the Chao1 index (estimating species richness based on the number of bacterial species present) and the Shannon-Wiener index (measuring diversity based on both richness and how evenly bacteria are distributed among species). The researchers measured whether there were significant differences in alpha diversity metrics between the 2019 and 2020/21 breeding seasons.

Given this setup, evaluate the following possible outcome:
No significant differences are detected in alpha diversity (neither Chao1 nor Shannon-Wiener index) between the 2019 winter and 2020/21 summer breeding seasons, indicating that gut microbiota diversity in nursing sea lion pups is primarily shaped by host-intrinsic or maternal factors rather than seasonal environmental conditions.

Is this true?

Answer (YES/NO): NO